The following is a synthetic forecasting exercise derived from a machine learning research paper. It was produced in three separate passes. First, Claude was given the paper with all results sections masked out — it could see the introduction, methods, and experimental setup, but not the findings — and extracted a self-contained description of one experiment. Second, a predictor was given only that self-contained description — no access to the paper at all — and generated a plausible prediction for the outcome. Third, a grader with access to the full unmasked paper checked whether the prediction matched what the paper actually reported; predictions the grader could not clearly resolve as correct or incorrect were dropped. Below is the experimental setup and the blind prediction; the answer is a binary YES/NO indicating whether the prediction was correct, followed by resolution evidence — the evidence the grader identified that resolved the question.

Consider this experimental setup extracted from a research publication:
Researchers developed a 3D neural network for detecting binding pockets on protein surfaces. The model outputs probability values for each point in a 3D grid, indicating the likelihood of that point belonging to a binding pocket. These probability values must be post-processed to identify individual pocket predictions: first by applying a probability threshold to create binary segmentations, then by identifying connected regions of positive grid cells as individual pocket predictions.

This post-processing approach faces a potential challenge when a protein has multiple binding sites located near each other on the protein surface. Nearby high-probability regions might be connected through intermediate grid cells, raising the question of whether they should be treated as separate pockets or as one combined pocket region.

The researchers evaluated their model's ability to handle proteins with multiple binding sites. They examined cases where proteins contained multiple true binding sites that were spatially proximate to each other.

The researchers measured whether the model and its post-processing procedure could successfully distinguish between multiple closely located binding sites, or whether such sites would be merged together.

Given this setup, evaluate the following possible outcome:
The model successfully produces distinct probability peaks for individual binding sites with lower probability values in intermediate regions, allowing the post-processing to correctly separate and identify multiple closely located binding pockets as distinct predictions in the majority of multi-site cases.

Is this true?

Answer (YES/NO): NO